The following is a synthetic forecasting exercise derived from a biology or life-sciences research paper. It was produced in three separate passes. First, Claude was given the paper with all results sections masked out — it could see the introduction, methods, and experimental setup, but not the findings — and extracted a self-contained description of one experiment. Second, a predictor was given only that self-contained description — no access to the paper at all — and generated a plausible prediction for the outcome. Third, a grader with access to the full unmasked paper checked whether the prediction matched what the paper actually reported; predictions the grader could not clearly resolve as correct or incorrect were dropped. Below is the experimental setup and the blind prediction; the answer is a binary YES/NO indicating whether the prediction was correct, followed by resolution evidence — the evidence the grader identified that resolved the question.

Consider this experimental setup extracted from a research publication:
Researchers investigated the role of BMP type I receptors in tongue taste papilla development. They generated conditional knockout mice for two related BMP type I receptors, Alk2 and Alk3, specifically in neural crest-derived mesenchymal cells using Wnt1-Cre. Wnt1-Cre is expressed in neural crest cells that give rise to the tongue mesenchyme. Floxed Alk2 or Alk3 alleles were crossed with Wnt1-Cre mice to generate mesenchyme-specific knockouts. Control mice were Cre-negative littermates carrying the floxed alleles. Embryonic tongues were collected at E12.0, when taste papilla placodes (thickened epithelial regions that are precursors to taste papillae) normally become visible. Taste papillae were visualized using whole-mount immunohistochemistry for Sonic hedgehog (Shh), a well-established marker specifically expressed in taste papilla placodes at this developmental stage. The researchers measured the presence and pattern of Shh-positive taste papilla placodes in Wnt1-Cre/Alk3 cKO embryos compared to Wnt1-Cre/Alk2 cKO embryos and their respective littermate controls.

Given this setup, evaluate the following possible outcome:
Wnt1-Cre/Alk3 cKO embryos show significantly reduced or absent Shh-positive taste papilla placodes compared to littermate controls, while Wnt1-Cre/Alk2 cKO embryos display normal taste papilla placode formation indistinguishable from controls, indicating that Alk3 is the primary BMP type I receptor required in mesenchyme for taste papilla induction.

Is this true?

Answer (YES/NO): YES